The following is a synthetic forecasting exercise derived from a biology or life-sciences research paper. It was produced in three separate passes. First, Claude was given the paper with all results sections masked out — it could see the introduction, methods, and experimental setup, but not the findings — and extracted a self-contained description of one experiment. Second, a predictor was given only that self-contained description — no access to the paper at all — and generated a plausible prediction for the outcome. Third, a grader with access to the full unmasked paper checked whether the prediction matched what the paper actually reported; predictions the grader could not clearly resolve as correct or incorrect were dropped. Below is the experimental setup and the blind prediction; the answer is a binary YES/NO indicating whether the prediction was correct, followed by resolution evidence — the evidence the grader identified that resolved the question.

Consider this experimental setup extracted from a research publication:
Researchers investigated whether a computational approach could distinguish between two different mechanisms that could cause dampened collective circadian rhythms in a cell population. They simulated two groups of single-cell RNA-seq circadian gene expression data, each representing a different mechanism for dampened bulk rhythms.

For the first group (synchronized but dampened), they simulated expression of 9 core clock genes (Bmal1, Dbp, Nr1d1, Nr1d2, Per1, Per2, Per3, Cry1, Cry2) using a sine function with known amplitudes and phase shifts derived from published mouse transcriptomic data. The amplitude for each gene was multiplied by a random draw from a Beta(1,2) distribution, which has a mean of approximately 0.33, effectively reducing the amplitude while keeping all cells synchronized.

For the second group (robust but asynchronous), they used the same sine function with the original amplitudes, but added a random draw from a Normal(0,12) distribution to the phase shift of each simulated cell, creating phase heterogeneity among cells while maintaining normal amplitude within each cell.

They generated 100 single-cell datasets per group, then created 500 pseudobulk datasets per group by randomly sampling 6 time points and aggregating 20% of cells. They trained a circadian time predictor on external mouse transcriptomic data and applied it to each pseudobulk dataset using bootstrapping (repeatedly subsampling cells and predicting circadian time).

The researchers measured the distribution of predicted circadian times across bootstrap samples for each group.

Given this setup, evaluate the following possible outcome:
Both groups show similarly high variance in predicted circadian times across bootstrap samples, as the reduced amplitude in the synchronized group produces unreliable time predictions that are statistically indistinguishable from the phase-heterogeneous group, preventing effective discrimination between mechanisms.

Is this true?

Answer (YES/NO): NO